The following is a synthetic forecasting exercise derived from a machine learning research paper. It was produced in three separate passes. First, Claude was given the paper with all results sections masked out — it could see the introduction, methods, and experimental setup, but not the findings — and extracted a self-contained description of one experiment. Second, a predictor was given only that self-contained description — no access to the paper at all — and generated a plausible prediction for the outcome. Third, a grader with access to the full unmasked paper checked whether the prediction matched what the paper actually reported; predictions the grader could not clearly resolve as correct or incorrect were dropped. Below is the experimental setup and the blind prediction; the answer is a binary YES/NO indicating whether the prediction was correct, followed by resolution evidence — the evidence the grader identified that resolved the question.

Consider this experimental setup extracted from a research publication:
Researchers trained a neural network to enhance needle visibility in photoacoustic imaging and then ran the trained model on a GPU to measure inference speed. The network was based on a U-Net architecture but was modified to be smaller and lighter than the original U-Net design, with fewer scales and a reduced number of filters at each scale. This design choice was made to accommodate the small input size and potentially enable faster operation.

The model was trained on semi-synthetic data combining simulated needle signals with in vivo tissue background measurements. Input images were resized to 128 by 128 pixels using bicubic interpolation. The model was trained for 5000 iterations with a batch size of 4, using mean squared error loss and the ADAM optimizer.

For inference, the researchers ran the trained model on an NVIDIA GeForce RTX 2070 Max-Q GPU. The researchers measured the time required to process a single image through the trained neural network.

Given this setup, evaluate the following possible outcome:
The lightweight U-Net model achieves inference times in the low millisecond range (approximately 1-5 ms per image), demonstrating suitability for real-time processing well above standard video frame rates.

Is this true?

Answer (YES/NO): NO